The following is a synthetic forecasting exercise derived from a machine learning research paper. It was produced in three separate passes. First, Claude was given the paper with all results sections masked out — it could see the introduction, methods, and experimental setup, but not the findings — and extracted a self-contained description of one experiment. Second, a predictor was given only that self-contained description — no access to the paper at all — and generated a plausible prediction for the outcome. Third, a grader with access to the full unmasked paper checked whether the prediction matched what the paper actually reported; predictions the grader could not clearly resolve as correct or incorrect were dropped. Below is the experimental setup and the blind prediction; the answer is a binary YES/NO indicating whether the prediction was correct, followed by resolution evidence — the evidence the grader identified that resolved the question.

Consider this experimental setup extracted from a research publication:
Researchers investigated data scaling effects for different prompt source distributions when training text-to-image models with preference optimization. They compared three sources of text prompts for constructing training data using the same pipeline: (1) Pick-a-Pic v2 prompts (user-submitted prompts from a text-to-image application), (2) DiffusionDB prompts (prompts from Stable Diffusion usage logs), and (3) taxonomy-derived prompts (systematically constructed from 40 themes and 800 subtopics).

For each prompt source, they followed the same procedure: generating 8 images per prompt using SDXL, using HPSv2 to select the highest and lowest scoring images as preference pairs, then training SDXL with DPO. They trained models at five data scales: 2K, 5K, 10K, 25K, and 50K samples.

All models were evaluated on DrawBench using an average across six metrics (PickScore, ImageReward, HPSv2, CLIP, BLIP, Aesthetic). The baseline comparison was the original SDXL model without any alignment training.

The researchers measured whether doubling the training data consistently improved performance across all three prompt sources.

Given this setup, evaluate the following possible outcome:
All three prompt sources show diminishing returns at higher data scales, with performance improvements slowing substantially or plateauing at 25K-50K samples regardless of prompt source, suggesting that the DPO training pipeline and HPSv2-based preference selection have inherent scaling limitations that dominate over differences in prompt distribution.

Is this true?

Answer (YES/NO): NO